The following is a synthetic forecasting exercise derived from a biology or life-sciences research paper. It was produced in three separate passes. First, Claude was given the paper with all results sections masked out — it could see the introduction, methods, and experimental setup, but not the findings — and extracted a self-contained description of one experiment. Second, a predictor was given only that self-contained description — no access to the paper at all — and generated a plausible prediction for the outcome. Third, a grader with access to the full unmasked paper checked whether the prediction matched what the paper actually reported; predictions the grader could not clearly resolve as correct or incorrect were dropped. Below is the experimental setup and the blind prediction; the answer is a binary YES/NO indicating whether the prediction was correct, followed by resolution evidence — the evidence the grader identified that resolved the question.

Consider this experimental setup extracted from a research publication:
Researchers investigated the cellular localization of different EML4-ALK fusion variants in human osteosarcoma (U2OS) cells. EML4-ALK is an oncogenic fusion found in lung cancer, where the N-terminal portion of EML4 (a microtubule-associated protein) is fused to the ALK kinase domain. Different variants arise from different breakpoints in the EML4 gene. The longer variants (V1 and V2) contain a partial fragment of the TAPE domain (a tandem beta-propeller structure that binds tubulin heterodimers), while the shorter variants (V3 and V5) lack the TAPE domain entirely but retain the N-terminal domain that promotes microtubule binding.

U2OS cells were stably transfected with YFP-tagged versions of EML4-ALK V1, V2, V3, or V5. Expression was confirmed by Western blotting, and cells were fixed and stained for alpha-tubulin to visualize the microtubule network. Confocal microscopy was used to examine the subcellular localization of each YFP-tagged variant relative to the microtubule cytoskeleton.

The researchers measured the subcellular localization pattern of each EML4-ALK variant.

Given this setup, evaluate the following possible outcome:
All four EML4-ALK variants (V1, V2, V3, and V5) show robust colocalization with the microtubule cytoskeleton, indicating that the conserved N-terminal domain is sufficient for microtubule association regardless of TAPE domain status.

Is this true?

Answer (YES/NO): NO